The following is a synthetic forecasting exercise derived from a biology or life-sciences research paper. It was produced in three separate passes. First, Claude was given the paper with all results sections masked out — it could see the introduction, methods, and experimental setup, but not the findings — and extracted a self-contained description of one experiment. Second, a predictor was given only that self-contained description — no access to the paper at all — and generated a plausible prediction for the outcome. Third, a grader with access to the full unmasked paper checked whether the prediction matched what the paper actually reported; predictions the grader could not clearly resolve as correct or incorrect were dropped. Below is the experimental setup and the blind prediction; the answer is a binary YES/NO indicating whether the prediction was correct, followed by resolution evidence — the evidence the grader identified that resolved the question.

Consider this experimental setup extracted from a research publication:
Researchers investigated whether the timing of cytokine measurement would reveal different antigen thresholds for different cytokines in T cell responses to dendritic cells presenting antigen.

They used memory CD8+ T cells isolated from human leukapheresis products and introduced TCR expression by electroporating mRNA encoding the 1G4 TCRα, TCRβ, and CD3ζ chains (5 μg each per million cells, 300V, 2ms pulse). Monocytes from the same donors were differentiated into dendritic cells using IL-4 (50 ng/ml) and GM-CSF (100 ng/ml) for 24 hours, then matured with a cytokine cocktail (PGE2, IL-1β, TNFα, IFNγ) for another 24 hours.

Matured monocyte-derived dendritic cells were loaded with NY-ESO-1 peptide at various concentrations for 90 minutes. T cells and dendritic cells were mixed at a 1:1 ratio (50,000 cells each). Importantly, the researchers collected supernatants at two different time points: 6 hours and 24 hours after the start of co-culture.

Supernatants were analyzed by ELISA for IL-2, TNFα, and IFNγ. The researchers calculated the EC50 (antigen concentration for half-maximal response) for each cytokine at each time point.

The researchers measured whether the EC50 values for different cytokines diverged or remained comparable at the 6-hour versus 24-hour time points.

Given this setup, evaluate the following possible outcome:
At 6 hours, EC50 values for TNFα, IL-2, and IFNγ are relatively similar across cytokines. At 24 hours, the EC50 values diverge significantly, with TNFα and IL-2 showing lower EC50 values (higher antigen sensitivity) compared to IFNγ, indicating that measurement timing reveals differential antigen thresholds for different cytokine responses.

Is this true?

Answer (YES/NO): NO